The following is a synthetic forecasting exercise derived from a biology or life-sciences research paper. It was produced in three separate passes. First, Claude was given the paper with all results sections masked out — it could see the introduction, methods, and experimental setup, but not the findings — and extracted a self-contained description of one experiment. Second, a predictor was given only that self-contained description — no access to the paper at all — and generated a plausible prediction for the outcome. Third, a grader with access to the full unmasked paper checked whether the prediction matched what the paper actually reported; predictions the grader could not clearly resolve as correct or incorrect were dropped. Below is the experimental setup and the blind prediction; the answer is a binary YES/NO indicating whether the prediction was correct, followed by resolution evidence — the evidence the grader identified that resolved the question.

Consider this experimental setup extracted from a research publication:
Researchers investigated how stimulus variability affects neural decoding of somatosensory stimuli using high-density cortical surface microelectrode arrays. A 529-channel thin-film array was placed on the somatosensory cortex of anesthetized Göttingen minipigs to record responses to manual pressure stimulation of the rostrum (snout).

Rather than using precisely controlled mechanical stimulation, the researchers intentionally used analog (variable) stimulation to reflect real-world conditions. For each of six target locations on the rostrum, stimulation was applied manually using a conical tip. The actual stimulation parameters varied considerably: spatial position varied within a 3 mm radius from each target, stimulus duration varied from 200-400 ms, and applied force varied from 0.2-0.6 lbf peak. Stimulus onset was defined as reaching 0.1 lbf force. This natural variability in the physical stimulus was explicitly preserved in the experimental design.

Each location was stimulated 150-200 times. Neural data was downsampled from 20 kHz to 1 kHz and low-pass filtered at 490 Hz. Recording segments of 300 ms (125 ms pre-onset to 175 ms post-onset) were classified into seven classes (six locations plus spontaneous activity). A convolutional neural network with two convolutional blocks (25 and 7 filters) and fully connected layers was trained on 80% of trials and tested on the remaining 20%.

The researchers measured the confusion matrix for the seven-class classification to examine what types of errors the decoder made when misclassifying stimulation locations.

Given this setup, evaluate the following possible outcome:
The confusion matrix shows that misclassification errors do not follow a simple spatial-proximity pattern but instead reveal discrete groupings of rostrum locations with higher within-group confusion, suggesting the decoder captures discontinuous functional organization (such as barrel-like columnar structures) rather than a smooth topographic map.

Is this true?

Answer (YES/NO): NO